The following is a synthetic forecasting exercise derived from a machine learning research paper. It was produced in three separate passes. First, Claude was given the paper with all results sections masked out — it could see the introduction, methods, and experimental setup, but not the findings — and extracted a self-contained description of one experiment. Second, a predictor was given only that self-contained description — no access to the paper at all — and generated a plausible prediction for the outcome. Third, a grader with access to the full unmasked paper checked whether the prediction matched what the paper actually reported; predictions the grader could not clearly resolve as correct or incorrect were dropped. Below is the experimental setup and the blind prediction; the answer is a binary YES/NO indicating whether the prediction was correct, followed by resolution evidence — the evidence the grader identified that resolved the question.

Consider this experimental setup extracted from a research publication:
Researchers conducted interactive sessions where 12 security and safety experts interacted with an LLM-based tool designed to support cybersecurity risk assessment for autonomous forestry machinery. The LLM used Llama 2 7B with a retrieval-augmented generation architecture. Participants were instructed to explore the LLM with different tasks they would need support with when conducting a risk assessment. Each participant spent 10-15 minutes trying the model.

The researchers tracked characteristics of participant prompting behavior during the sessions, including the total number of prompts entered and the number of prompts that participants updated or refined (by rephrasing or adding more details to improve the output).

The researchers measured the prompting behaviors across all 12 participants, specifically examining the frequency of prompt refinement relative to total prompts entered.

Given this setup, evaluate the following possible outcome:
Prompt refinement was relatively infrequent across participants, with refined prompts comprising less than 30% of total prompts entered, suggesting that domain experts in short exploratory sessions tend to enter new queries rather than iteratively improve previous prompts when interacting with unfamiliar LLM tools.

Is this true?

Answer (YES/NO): NO